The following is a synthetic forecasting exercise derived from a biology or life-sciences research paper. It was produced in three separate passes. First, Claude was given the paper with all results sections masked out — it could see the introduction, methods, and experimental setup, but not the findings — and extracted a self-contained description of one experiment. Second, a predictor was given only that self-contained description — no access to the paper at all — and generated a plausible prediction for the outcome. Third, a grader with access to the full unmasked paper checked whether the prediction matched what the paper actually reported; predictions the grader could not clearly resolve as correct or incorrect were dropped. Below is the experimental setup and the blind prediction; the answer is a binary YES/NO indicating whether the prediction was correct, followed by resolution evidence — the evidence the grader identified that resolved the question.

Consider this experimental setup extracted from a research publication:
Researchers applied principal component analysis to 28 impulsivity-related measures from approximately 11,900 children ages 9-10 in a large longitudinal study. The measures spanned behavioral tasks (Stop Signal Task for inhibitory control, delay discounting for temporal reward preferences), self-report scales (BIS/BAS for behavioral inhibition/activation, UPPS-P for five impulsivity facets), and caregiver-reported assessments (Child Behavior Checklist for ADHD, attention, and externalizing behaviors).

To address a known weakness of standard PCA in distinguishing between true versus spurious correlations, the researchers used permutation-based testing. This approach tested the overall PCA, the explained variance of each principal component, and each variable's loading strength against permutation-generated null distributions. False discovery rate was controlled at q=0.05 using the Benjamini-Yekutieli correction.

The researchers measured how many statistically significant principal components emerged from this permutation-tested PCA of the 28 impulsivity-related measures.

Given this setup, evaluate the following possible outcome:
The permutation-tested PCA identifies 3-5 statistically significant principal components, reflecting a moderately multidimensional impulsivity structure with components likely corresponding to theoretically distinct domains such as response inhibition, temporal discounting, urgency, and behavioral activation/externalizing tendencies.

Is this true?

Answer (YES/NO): NO